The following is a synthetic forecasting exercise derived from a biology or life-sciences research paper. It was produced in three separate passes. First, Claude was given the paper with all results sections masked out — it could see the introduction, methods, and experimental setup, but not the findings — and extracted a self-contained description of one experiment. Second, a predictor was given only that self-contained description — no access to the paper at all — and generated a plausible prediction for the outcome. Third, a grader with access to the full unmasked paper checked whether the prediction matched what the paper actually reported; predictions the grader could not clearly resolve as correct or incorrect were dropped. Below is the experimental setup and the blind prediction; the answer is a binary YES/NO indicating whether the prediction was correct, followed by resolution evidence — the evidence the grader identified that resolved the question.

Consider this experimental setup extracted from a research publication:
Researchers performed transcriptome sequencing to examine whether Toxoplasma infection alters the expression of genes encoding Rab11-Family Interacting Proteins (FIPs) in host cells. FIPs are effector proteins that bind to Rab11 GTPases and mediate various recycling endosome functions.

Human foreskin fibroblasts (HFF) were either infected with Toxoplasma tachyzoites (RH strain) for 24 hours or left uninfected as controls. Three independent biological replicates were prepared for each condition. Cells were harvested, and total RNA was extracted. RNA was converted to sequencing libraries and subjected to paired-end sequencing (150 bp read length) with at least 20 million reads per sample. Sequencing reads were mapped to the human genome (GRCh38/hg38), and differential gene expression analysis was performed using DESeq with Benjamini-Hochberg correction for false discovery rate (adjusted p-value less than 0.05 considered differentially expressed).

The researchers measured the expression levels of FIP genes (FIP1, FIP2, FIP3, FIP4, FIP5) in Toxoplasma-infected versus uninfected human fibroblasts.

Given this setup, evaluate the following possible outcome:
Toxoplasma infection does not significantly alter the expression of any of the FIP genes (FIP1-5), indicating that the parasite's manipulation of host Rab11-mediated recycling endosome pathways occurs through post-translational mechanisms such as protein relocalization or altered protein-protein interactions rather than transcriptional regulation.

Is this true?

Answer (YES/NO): NO